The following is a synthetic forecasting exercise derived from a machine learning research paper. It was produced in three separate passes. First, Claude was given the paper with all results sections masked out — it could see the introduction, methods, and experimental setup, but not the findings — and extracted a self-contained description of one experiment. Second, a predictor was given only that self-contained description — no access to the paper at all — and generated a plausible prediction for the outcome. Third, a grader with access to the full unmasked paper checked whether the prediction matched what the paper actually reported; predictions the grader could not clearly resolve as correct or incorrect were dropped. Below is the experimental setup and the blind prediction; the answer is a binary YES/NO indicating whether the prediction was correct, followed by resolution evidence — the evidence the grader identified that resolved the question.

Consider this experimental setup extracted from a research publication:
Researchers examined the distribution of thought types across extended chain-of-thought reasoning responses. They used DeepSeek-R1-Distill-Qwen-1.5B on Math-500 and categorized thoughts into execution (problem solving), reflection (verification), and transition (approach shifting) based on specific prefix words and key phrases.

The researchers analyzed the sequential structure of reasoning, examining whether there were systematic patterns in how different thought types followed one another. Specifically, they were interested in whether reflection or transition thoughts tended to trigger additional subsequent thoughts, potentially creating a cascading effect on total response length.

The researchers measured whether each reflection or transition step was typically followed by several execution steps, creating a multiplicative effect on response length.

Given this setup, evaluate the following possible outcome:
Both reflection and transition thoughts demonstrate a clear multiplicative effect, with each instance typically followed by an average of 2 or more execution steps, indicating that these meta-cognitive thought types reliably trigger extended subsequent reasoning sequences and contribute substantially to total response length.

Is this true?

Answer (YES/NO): YES